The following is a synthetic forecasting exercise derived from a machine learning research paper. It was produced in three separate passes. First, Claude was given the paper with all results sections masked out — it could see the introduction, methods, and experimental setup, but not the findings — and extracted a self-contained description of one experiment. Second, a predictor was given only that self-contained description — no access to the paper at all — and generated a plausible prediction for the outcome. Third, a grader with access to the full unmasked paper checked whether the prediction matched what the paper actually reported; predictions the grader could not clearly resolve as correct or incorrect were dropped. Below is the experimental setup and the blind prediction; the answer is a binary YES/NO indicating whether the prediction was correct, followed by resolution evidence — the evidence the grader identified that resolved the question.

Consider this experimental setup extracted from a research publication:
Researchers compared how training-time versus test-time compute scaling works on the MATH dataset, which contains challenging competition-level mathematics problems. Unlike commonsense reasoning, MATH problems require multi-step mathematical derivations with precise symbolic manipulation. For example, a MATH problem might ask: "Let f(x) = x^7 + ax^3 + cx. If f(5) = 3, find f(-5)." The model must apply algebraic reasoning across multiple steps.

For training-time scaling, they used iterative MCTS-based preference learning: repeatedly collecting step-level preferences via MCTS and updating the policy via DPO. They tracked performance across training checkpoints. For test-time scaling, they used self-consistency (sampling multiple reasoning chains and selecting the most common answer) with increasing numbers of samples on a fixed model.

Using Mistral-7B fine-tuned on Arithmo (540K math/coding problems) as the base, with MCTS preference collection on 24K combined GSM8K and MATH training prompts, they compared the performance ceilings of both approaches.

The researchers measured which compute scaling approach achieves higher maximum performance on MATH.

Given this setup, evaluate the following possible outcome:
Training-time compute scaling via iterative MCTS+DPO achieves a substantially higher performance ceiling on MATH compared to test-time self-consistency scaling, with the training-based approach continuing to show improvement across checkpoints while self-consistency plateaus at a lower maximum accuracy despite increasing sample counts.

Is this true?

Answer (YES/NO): NO